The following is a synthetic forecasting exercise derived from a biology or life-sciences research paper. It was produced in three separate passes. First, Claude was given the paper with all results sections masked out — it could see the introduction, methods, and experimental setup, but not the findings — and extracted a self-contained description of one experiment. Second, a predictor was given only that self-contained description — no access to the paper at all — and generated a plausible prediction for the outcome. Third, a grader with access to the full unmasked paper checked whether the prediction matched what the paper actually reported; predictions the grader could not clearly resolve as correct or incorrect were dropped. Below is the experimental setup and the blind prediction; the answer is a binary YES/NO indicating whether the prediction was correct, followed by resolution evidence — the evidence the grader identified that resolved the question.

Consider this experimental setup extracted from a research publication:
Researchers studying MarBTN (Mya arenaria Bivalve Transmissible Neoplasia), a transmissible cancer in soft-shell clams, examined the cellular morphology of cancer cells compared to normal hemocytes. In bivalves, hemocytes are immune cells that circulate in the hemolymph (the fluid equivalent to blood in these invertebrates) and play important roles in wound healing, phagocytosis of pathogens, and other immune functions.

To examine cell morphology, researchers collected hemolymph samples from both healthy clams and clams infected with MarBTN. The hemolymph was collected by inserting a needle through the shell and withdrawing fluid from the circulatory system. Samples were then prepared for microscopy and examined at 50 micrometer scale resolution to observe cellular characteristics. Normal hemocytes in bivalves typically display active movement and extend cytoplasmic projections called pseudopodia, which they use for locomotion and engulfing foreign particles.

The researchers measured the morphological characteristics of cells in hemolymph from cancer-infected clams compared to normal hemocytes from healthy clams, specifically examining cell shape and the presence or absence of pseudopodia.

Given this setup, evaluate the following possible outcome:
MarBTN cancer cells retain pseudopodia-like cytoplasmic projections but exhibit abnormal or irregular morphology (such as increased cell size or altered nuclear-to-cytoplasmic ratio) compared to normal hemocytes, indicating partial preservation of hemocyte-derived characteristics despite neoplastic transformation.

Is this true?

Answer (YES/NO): NO